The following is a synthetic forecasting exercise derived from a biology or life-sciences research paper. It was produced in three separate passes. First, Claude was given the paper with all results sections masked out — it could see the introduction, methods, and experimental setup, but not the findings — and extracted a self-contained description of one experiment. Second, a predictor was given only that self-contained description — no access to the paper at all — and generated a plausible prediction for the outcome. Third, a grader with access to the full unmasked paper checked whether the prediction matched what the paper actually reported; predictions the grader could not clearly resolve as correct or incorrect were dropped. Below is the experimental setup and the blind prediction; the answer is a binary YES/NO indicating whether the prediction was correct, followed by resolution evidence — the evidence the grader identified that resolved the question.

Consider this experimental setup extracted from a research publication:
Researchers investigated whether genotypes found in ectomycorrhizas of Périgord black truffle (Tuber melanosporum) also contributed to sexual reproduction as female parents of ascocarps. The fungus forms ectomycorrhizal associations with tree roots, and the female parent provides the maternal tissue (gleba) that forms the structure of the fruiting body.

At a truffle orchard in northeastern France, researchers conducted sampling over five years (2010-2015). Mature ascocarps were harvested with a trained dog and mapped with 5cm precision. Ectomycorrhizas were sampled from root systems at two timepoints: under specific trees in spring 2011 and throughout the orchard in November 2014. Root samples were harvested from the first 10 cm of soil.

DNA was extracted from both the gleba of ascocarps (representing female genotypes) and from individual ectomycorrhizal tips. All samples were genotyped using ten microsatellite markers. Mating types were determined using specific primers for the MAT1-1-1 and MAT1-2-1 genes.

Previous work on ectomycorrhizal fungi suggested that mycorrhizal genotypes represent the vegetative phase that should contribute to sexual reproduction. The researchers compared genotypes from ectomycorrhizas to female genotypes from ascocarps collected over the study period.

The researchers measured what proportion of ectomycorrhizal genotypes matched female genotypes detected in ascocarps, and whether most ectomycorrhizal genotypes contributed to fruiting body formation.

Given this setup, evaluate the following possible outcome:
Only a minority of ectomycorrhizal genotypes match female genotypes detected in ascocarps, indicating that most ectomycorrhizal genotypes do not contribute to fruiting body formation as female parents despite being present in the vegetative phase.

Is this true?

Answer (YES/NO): NO